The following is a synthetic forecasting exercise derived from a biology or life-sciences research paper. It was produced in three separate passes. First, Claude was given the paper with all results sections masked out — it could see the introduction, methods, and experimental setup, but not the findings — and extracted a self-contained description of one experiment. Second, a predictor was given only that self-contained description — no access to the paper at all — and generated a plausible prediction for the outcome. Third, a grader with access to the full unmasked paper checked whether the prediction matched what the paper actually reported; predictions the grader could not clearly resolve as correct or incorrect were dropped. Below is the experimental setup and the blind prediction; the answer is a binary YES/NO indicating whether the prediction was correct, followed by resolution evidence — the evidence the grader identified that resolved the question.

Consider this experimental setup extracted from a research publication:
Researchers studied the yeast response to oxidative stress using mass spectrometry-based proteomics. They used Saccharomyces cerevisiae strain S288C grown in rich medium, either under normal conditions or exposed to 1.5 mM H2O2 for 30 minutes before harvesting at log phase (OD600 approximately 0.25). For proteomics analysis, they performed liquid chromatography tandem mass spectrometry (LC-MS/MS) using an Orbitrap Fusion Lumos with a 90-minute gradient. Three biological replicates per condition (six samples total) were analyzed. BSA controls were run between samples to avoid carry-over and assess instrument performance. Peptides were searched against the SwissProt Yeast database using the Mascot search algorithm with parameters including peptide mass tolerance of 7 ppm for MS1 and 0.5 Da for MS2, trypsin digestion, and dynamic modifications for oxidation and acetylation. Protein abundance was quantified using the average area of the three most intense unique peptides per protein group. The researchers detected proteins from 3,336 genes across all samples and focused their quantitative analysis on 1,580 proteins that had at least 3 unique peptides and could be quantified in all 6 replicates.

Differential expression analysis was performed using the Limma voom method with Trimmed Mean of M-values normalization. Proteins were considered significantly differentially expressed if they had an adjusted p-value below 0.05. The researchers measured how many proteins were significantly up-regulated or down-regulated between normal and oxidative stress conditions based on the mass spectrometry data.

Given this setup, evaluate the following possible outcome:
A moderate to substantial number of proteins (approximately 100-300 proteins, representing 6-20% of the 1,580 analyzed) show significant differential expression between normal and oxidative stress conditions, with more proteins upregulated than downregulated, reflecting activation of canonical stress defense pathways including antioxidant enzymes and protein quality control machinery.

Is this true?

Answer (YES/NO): NO